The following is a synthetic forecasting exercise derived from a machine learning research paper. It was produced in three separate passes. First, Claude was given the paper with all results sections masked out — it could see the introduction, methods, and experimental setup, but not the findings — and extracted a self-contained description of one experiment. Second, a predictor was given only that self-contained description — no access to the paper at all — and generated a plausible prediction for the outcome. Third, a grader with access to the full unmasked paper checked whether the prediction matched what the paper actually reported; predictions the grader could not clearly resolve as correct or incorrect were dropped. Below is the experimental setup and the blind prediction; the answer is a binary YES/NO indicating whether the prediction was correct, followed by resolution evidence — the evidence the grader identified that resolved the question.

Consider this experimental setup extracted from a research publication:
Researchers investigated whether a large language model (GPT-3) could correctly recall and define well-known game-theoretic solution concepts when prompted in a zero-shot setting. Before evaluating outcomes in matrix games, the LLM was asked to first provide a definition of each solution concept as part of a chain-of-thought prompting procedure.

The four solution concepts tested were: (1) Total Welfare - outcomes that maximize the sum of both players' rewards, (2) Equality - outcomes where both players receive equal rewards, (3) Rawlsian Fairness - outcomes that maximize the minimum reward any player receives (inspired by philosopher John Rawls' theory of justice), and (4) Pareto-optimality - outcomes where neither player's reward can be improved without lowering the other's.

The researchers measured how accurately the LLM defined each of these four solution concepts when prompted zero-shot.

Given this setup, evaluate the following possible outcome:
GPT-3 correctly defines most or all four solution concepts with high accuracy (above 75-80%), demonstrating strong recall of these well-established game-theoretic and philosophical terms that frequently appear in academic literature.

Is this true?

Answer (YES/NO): YES